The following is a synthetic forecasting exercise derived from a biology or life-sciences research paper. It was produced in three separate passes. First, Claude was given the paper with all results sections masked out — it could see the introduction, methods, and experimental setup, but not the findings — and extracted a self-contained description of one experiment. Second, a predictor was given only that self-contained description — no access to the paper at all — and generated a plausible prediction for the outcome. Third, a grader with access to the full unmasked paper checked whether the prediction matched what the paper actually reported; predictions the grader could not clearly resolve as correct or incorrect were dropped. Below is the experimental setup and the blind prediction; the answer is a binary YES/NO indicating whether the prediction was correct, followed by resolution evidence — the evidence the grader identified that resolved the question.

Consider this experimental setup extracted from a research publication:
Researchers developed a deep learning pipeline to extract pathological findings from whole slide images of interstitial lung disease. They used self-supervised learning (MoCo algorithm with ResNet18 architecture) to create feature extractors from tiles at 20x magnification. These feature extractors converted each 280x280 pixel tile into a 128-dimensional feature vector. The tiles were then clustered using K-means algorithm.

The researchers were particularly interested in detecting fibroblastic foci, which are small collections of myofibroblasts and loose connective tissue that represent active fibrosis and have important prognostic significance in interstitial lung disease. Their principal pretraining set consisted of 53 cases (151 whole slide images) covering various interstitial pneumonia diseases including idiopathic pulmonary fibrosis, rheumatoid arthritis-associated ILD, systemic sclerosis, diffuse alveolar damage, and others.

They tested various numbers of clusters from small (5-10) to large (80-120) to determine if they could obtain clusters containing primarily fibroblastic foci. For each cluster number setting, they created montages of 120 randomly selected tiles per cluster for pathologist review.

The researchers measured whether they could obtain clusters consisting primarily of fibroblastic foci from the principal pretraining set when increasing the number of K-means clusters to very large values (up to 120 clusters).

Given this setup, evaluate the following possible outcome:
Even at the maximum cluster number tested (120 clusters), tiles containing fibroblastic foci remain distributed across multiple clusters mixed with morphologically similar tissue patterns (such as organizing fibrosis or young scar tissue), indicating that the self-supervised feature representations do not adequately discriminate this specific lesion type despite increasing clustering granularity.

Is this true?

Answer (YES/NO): YES